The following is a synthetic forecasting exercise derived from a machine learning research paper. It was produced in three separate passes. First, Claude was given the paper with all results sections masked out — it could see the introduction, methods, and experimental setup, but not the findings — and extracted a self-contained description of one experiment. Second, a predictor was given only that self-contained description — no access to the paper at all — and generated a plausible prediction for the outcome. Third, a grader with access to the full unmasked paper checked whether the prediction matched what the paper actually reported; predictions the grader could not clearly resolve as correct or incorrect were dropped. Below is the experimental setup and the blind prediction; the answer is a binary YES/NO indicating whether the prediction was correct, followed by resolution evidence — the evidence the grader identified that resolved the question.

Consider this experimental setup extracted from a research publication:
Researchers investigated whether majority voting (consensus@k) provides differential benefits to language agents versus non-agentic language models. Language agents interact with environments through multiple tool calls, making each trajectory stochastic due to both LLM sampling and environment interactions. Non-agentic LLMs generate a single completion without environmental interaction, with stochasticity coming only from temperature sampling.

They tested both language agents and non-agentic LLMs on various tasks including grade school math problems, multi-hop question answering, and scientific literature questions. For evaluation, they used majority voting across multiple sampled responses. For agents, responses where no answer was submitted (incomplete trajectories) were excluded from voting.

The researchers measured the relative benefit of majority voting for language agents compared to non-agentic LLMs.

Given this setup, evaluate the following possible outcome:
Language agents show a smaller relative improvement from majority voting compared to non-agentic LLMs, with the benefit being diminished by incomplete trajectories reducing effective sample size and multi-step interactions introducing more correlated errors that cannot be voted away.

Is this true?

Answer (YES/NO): NO